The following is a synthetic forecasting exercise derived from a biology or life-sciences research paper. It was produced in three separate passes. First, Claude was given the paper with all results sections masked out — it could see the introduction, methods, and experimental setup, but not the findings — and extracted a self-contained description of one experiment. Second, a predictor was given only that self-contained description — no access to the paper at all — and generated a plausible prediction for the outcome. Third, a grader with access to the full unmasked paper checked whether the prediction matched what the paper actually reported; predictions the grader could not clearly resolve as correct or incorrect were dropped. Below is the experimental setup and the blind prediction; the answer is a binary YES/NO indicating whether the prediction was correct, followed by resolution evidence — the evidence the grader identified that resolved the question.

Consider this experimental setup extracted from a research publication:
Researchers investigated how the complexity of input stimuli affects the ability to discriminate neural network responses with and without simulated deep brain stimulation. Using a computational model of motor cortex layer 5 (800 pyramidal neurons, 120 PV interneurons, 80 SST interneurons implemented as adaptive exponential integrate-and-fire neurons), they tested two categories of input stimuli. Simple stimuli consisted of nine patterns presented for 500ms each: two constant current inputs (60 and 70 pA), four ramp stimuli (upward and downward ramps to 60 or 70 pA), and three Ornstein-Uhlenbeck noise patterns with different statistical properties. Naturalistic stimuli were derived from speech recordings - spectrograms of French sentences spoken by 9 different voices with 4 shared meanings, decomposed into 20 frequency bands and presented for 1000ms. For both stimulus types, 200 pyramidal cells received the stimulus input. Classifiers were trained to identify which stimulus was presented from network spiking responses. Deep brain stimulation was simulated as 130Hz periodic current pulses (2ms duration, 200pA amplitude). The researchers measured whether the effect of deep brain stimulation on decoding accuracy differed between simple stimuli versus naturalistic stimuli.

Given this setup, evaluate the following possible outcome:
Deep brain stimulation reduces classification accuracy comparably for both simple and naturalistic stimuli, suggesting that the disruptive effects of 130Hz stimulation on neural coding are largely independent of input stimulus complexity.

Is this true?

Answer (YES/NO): NO